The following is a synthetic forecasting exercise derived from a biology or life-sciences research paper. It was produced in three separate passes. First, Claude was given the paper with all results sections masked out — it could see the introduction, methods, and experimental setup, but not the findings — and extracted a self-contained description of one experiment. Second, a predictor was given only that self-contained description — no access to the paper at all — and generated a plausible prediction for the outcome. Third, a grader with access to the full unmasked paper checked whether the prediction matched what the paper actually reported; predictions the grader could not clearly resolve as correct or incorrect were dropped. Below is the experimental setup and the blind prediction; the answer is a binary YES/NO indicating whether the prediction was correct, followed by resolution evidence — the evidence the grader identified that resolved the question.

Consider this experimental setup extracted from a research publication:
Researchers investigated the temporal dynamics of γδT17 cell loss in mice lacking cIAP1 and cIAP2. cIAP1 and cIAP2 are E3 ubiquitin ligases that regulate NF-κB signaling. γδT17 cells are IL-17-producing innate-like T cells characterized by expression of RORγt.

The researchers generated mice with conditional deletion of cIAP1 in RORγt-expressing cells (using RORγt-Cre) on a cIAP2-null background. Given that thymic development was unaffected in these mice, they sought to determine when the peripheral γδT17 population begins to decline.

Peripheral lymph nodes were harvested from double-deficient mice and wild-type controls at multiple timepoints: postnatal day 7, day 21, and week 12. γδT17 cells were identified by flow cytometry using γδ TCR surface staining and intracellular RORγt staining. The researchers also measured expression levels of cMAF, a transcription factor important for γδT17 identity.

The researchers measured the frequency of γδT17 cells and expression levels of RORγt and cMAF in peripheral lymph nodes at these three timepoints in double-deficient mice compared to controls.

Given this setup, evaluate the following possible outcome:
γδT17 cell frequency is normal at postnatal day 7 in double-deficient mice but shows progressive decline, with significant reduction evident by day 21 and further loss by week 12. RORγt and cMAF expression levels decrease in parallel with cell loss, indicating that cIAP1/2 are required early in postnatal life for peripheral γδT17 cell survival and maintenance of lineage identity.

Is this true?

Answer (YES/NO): NO